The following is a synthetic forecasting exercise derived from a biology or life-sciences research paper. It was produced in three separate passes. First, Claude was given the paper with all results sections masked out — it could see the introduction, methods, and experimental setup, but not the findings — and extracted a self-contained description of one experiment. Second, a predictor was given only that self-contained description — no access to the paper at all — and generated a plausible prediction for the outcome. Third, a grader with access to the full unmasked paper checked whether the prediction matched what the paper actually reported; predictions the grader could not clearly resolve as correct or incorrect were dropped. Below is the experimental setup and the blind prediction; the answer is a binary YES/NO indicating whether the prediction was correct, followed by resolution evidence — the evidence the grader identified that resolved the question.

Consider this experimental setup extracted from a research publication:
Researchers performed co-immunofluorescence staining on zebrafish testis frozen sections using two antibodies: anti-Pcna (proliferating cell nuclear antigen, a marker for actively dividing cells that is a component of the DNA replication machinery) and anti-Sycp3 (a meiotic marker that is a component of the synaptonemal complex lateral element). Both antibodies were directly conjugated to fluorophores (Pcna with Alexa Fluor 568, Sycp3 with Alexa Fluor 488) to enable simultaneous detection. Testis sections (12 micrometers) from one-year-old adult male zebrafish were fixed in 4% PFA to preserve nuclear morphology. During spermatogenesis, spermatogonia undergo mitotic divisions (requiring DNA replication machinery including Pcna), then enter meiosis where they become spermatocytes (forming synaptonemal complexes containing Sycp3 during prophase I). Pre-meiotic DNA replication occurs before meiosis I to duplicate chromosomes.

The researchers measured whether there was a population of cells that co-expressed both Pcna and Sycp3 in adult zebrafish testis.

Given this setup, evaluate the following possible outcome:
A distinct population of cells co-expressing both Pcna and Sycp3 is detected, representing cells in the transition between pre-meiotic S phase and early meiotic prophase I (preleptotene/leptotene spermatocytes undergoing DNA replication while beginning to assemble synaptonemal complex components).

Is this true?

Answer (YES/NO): YES